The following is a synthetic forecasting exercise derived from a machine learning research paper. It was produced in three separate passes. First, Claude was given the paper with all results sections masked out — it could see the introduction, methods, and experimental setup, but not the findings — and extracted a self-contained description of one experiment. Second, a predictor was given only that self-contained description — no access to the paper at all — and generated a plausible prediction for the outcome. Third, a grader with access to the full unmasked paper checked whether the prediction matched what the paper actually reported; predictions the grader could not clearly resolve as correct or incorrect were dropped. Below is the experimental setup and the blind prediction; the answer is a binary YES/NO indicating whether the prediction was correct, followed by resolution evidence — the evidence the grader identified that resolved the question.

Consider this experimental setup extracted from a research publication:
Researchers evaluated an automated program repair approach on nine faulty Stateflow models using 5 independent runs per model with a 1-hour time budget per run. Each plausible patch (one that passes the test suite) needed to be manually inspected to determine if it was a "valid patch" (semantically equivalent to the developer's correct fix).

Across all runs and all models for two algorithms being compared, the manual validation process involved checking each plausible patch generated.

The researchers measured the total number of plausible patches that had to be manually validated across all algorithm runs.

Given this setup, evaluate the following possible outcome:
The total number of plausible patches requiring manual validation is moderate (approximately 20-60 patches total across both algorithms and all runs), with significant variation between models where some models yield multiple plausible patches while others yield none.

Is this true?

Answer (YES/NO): NO